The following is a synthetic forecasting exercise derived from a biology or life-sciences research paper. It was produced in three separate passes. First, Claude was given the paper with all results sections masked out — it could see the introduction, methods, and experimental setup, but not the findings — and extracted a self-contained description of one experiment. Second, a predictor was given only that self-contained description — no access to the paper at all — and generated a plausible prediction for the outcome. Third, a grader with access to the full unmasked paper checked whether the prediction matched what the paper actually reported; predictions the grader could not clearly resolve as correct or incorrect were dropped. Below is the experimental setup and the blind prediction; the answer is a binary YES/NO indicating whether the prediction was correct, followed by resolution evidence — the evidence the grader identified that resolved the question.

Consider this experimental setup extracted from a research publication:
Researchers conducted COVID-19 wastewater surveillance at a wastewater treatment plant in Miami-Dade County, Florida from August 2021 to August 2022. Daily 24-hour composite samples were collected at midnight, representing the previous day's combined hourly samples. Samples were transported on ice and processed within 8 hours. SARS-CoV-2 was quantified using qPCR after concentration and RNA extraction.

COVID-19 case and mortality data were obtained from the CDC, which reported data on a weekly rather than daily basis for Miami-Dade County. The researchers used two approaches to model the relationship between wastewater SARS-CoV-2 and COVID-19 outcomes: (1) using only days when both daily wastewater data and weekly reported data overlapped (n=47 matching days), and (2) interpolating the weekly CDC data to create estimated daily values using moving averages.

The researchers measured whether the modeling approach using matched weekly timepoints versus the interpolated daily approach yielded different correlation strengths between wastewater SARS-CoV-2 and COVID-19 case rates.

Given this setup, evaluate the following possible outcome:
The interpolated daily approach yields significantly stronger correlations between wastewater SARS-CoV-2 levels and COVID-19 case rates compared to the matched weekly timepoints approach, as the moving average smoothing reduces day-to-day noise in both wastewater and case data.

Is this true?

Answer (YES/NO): NO